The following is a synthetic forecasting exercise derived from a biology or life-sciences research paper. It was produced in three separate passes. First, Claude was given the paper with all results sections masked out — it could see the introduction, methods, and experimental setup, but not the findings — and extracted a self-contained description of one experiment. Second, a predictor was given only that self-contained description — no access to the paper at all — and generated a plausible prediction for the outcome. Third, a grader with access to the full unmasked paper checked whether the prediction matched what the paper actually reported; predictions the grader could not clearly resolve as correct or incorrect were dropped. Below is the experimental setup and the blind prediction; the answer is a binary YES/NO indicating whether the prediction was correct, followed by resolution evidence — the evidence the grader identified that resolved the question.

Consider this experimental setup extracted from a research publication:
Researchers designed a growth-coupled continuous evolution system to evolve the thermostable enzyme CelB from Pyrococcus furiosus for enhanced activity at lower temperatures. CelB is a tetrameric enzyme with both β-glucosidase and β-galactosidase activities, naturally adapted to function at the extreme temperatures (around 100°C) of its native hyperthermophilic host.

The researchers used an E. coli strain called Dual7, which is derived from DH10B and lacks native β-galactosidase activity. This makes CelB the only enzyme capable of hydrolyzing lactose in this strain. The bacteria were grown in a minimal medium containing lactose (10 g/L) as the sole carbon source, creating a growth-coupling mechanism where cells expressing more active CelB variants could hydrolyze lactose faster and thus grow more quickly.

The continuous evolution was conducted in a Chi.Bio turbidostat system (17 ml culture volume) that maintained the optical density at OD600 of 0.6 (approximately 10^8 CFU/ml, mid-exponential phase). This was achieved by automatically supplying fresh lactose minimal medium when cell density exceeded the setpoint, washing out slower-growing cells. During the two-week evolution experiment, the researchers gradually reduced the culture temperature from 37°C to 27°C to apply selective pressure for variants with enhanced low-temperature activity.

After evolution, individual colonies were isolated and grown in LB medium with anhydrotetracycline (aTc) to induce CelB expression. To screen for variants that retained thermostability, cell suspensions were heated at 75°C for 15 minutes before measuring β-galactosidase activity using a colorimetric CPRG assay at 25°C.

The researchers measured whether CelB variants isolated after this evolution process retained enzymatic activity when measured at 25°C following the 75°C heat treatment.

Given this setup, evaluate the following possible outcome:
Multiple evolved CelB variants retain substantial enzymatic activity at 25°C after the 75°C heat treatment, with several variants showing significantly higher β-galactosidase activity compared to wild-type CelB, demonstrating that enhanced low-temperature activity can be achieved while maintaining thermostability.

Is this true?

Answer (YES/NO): YES